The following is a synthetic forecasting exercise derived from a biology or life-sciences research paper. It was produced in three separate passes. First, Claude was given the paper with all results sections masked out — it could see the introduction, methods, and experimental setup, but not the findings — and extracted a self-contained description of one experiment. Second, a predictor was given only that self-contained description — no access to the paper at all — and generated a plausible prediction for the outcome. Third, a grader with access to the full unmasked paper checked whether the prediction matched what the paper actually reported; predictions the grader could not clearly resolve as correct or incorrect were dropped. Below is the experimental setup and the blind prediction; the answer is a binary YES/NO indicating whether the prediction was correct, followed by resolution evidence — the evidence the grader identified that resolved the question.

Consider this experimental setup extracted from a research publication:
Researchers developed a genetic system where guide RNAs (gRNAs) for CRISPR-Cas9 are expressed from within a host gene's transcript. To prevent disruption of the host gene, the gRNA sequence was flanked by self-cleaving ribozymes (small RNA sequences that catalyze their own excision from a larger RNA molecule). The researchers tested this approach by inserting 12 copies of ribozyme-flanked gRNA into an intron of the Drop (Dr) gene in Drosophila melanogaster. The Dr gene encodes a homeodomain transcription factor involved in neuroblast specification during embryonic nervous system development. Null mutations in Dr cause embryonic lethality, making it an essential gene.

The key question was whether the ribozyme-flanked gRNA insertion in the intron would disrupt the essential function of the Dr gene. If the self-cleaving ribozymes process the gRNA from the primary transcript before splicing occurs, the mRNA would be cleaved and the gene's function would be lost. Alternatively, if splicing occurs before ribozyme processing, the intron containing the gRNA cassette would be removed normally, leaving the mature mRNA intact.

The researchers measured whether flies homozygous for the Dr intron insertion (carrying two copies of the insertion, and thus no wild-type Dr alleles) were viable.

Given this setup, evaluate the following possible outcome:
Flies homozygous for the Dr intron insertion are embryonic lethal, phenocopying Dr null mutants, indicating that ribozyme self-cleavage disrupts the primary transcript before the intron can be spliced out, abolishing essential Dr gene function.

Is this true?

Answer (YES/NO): NO